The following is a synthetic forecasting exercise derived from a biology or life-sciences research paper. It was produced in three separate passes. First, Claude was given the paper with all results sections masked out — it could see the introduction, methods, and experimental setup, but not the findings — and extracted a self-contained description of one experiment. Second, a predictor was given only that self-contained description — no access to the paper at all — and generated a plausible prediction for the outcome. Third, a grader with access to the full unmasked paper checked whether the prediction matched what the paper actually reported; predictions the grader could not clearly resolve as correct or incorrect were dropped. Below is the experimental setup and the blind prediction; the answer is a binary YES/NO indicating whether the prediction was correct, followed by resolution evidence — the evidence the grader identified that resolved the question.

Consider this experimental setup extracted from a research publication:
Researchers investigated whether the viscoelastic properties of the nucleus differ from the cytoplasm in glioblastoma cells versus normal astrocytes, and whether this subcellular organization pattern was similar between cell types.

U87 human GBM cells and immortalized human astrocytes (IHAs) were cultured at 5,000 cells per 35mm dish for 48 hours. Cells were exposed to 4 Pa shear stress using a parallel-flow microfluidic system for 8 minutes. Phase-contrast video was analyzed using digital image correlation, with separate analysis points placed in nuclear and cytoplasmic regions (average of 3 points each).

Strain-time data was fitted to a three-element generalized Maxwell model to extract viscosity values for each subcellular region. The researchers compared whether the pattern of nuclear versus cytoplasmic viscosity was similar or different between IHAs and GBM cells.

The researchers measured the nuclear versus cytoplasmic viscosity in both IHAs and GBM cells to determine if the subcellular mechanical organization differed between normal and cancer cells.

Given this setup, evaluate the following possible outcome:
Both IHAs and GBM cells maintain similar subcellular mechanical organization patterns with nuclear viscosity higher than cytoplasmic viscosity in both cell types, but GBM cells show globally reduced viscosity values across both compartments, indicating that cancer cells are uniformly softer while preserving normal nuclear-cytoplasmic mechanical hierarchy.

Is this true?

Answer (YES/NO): NO